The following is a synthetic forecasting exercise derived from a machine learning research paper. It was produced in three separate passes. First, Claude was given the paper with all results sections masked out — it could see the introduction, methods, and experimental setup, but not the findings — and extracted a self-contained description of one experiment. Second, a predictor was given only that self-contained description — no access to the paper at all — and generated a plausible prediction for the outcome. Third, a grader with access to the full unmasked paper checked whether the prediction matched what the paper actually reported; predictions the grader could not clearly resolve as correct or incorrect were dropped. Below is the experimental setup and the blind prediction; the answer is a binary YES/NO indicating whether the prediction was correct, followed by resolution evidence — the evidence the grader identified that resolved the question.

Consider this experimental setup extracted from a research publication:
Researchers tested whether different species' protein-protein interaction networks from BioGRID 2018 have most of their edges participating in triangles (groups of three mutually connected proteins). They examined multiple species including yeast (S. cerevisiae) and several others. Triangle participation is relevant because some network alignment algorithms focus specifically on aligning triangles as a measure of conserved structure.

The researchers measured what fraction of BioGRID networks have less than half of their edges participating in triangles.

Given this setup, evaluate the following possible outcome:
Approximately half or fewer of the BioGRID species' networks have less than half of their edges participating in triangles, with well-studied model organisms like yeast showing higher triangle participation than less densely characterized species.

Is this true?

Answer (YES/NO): NO